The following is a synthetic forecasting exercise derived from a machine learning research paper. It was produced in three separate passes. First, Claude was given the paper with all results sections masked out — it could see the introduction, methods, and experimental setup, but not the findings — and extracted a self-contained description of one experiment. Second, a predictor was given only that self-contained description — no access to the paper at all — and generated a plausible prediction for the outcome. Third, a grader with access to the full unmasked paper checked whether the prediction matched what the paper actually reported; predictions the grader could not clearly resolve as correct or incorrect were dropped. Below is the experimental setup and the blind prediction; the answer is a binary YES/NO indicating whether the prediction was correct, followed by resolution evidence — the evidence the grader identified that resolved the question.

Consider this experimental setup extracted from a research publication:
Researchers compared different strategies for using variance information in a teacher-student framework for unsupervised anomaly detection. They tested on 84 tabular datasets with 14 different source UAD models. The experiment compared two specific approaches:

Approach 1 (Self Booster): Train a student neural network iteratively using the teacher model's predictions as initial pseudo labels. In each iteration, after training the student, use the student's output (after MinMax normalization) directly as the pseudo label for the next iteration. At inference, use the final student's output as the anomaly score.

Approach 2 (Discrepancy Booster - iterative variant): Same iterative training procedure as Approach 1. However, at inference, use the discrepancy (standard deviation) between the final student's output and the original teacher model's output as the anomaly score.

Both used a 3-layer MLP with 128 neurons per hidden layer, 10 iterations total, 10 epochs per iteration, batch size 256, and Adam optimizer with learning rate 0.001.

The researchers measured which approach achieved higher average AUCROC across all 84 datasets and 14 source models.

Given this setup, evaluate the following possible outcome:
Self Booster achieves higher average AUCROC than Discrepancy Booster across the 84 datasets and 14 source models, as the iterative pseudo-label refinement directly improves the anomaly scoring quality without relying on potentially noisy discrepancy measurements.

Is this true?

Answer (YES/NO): YES